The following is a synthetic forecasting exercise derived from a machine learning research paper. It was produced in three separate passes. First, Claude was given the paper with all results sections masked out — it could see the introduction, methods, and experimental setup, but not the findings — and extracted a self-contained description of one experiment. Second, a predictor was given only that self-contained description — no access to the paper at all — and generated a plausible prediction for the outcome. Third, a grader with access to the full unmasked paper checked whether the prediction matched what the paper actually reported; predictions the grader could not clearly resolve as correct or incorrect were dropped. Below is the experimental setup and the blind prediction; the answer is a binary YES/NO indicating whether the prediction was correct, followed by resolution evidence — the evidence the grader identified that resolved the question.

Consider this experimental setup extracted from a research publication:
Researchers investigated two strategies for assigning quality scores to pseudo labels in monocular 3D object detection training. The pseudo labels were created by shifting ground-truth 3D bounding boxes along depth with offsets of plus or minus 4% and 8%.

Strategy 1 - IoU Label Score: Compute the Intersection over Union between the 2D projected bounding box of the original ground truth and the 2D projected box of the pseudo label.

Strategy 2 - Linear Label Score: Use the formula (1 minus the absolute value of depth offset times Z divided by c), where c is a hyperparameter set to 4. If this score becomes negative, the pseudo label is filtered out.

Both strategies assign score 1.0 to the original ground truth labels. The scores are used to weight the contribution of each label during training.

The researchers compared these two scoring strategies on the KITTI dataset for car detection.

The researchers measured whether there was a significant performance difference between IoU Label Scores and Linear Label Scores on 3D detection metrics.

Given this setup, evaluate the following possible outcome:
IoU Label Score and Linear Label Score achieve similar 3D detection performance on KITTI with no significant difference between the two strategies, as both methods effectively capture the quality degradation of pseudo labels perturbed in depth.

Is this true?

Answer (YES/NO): YES